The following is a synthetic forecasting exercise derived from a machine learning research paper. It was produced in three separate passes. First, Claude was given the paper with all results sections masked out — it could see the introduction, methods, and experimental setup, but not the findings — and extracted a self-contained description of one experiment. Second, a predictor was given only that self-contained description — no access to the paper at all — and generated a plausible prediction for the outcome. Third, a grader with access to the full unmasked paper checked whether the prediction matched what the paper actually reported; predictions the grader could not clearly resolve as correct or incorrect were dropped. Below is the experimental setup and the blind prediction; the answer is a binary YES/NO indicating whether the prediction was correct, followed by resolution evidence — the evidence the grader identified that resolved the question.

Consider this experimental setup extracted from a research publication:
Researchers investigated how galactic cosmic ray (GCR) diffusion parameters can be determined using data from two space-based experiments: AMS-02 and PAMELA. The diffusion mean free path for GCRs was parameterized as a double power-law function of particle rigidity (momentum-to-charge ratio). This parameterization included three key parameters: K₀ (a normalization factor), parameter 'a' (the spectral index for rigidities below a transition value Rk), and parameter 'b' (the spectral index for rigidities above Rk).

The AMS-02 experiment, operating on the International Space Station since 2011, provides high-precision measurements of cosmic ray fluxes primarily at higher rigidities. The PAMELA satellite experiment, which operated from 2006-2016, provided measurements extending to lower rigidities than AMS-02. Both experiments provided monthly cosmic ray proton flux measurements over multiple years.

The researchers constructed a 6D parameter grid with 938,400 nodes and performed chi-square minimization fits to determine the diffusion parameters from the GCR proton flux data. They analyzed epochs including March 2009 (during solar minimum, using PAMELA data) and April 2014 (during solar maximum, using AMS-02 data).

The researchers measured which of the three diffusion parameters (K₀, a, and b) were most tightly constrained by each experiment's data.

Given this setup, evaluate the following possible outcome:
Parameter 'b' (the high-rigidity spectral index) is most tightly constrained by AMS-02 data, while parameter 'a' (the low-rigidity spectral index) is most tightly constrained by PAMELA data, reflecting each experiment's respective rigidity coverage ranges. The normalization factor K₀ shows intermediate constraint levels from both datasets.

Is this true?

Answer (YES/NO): NO